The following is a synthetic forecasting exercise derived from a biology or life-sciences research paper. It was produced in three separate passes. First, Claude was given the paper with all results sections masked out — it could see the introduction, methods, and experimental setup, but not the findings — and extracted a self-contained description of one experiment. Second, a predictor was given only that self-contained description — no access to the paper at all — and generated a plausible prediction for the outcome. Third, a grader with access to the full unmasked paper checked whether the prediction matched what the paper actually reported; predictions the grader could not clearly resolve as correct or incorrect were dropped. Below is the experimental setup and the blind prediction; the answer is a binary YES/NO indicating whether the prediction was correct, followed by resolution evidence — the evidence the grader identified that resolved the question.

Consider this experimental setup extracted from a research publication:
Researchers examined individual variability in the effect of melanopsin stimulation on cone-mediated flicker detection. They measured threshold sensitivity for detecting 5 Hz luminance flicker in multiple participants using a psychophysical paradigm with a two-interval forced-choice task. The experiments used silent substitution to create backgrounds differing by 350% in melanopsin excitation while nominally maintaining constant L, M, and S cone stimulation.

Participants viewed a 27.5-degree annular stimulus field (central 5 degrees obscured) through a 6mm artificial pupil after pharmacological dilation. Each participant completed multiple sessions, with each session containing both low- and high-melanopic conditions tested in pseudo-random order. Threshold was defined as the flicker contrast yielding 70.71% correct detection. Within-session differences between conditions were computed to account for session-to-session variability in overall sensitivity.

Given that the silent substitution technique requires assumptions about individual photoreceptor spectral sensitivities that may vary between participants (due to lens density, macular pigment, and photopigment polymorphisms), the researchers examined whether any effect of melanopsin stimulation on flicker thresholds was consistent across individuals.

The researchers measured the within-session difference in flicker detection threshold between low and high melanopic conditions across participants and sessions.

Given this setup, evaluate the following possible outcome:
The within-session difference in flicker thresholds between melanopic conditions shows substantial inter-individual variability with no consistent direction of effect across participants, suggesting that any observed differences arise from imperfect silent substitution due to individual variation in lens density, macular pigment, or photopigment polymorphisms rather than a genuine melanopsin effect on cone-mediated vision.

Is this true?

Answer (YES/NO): NO